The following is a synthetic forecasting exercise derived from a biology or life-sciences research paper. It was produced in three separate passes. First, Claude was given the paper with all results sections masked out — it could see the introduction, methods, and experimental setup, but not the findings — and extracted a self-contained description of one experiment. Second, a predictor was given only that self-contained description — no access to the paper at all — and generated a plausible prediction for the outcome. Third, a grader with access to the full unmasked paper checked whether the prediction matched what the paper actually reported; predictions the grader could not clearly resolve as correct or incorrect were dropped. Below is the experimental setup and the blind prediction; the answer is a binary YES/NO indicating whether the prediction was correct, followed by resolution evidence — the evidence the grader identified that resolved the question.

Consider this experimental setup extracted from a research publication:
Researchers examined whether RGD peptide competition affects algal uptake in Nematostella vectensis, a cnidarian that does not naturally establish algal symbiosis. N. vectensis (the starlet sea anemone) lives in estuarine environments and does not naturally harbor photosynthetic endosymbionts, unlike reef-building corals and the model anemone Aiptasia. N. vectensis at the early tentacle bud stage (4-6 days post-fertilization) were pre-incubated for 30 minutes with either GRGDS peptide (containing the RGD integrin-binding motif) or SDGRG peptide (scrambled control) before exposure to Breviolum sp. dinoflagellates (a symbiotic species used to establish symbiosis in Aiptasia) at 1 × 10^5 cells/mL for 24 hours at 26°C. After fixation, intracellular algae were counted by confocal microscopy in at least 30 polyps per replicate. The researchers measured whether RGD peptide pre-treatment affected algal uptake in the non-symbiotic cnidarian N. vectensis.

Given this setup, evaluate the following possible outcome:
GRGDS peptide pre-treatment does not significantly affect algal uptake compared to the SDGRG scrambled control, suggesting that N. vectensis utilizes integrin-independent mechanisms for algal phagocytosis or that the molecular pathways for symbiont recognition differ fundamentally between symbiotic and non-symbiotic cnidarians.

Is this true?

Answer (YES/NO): YES